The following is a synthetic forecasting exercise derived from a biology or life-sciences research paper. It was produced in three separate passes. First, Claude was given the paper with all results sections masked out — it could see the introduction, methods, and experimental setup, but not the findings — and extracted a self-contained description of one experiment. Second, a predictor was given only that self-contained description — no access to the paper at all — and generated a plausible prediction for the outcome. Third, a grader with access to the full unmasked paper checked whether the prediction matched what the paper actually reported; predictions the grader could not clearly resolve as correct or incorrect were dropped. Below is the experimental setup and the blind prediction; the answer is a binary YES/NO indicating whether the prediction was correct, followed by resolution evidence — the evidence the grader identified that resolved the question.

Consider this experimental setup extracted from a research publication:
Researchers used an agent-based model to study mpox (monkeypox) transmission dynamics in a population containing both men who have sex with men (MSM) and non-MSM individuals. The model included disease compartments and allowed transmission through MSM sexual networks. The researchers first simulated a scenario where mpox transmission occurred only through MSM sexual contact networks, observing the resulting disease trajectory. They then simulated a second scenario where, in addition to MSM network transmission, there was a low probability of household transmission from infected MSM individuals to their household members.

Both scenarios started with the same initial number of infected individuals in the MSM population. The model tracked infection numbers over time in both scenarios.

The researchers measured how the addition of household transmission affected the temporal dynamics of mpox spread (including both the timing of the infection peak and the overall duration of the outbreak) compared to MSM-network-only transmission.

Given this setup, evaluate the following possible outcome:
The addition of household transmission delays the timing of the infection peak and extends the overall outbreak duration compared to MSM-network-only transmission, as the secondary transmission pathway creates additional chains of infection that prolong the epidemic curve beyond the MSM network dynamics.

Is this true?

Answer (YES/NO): YES